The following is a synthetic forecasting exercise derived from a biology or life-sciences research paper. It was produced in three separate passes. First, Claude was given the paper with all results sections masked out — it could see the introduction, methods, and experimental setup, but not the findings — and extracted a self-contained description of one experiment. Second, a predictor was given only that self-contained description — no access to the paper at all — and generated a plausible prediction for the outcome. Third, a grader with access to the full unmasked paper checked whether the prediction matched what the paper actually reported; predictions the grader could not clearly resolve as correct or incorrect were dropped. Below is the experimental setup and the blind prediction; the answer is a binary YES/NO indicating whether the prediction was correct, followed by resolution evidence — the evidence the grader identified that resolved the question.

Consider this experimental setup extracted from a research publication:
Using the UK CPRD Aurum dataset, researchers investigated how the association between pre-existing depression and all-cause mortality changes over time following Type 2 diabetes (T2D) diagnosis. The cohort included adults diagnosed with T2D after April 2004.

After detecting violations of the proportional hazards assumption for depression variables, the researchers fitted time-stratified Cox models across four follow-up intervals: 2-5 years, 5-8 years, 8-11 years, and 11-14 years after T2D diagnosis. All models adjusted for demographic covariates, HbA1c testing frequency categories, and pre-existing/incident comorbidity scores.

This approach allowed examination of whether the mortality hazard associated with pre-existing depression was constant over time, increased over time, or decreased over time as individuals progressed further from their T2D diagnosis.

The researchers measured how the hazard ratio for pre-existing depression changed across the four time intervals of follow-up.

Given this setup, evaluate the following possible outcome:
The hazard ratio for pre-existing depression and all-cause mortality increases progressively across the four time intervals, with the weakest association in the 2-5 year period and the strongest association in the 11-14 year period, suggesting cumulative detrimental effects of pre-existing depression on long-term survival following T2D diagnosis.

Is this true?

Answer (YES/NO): NO